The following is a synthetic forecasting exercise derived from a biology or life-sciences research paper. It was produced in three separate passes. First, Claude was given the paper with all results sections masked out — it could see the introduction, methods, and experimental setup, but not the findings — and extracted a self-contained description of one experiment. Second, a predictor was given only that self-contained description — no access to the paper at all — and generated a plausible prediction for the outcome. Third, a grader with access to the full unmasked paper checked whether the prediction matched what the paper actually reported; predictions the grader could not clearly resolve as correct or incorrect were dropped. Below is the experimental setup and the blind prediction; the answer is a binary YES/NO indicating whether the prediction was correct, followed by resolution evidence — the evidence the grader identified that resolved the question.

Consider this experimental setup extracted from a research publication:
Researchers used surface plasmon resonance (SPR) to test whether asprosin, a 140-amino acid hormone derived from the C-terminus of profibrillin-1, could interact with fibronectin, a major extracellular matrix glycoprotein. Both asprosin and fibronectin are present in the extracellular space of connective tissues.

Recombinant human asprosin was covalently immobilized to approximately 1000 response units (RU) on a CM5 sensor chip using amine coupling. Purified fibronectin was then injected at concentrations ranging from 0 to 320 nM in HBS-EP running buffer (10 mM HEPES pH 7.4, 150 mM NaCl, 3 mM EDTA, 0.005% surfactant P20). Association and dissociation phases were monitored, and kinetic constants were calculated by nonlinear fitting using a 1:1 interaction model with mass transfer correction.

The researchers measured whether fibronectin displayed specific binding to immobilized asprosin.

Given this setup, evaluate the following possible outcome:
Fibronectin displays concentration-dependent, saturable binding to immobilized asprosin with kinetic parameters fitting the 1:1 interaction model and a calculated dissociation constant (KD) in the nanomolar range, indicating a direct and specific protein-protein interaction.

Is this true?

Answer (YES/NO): NO